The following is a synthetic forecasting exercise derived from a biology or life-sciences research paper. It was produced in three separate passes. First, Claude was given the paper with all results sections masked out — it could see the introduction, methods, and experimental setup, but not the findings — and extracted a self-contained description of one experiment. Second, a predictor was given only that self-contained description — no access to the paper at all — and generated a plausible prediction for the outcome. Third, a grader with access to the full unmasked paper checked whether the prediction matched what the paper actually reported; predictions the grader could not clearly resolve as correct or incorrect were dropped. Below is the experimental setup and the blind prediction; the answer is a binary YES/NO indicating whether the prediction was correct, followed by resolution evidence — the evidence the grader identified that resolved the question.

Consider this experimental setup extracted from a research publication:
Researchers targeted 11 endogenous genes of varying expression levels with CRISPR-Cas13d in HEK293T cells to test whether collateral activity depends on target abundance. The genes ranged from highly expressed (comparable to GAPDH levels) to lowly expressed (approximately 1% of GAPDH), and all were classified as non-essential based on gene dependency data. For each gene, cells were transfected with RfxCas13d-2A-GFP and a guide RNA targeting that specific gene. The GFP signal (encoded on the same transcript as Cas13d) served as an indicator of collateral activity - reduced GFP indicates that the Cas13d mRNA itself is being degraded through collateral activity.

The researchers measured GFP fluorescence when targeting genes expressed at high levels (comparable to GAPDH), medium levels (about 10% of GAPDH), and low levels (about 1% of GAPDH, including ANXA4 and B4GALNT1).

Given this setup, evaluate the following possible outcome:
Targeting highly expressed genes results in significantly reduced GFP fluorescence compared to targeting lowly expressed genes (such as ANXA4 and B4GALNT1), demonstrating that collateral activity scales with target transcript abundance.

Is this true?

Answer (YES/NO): YES